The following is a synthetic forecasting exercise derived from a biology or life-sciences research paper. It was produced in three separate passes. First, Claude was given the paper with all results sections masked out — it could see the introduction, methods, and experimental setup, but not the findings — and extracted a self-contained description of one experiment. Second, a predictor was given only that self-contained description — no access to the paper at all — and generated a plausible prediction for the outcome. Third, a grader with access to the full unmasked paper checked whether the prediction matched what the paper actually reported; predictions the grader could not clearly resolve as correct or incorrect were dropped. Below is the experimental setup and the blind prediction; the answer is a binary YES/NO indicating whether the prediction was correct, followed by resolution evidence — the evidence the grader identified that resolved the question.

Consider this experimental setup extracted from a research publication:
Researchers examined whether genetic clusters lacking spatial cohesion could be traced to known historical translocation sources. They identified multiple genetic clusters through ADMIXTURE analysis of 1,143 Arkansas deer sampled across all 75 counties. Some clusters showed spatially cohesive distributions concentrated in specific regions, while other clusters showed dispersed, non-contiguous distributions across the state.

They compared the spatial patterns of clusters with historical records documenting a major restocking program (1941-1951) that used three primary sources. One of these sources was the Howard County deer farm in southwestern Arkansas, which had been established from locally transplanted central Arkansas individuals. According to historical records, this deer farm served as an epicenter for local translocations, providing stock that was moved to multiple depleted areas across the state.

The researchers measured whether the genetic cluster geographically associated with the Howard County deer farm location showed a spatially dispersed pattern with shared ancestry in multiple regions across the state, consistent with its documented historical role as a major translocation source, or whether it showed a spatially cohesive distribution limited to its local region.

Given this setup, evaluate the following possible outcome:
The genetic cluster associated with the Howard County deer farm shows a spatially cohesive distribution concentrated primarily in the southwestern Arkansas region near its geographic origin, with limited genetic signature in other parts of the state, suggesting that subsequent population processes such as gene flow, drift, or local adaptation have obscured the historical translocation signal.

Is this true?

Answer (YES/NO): NO